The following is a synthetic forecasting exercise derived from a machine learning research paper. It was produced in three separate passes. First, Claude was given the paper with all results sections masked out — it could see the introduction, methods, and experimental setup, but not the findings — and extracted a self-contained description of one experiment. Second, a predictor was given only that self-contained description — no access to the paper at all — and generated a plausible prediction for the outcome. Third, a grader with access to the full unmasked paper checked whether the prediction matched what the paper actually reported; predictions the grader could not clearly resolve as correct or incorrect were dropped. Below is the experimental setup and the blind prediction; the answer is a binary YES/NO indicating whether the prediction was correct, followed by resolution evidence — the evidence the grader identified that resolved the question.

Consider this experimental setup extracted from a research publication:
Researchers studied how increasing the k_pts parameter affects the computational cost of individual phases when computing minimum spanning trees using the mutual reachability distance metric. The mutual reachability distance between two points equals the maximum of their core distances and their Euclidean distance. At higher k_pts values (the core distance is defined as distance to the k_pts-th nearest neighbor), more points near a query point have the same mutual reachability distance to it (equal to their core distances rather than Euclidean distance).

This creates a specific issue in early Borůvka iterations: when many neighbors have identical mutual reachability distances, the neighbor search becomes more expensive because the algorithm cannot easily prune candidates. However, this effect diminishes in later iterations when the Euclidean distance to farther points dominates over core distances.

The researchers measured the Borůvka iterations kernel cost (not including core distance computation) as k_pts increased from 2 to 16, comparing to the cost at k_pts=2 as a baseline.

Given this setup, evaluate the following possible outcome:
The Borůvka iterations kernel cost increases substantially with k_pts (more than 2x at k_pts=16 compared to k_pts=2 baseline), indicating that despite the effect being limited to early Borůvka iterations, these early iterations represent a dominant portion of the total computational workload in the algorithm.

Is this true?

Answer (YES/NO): NO